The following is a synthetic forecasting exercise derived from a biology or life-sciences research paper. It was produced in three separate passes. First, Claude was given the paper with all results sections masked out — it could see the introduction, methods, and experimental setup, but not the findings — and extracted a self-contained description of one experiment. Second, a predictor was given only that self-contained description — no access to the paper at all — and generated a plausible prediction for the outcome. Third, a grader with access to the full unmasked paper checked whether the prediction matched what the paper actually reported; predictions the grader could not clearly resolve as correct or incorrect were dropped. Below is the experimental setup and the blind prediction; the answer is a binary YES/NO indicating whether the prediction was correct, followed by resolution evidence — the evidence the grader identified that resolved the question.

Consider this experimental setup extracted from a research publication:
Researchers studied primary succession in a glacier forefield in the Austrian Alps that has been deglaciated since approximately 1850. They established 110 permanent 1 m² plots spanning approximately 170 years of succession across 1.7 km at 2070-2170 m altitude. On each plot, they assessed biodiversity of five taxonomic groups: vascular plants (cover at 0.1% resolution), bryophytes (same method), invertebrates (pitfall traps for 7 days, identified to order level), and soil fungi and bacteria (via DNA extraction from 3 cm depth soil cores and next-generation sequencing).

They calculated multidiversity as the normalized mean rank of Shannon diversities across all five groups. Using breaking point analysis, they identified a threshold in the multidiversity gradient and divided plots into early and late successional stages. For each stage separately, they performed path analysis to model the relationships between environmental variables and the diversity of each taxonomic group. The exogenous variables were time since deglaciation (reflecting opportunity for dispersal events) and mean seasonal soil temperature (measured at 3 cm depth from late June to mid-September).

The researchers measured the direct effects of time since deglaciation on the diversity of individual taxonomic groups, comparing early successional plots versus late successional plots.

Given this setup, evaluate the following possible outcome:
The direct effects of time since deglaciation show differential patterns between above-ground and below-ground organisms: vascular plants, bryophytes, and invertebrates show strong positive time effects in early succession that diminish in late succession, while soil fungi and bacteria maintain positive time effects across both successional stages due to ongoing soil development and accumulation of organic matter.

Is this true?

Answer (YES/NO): NO